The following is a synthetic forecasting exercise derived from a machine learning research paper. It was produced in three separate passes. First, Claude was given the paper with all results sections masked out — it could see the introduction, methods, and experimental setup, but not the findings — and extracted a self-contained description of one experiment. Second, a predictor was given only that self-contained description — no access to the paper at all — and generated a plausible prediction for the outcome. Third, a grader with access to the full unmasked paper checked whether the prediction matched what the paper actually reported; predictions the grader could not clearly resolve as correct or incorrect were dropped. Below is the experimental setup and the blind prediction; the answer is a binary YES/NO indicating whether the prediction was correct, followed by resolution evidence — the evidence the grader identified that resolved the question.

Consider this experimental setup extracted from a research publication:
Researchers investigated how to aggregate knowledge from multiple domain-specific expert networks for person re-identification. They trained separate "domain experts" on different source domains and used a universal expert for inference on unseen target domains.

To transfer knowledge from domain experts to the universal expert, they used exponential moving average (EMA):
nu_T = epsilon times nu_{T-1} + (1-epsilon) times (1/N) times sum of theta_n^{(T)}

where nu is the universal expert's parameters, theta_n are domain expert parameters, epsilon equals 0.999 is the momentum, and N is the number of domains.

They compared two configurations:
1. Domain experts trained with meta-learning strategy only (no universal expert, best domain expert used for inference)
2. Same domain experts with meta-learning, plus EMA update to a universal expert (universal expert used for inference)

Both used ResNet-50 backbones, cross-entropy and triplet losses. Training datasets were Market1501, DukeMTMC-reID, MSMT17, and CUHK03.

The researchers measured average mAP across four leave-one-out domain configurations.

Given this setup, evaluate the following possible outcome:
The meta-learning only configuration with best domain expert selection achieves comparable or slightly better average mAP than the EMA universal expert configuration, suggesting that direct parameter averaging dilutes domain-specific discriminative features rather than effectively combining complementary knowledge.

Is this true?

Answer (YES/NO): NO